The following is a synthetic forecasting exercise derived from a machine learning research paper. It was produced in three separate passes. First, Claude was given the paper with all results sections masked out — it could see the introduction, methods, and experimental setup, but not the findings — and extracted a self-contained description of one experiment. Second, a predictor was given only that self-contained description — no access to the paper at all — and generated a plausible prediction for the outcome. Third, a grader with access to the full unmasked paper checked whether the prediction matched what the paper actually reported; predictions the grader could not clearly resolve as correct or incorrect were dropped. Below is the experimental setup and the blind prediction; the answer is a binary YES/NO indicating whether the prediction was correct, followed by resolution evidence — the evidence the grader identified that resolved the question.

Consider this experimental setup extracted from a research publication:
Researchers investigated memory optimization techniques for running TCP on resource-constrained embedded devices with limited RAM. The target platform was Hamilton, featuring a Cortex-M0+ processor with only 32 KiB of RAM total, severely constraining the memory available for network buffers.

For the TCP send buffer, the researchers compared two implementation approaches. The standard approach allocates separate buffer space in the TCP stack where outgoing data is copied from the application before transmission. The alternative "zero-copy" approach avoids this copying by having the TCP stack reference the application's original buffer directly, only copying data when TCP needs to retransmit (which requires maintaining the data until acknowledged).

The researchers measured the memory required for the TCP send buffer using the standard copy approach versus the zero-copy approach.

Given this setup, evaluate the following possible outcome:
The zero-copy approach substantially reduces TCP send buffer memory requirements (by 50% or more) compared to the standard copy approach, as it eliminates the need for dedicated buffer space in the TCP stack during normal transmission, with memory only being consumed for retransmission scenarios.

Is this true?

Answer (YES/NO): YES